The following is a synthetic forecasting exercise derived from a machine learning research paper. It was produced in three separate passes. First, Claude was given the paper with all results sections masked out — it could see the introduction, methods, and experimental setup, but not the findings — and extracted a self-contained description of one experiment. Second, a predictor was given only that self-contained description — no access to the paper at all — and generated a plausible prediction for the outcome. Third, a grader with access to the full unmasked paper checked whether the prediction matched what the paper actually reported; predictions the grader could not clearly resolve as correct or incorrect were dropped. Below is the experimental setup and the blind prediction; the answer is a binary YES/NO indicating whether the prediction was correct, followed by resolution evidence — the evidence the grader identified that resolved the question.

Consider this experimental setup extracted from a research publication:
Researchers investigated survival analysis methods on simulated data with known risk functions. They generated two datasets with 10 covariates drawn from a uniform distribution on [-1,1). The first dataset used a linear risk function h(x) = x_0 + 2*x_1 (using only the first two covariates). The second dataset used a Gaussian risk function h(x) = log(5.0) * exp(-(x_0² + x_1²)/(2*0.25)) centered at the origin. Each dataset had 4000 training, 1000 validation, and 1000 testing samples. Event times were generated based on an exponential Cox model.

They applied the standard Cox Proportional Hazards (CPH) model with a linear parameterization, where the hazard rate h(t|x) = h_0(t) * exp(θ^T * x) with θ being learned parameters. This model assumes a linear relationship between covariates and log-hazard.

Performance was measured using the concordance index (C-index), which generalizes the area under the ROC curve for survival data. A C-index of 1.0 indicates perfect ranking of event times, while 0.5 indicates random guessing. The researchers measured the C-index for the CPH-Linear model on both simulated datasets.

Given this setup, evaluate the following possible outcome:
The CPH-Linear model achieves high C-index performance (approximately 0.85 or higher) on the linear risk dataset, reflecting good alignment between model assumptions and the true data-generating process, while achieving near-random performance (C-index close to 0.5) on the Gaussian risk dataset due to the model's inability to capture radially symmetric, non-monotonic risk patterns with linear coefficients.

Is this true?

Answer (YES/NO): NO